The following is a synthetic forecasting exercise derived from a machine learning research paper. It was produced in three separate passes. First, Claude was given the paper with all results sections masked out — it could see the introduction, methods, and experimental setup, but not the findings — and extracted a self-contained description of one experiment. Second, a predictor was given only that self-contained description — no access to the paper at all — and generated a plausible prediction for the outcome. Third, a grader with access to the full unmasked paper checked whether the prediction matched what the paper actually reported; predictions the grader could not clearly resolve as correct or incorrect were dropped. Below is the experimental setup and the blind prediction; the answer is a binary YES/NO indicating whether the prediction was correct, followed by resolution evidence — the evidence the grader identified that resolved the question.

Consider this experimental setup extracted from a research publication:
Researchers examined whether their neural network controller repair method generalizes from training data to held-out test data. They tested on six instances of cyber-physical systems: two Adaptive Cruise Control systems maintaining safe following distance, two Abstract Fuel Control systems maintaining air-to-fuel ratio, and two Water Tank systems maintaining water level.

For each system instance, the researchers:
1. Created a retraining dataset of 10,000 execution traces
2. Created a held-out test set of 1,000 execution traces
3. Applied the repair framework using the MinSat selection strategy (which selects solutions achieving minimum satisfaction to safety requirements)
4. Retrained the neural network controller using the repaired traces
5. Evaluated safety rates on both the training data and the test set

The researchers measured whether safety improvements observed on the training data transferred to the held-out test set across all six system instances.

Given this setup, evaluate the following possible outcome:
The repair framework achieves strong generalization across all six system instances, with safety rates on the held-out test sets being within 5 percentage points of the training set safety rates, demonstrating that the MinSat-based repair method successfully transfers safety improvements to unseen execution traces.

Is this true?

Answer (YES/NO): YES